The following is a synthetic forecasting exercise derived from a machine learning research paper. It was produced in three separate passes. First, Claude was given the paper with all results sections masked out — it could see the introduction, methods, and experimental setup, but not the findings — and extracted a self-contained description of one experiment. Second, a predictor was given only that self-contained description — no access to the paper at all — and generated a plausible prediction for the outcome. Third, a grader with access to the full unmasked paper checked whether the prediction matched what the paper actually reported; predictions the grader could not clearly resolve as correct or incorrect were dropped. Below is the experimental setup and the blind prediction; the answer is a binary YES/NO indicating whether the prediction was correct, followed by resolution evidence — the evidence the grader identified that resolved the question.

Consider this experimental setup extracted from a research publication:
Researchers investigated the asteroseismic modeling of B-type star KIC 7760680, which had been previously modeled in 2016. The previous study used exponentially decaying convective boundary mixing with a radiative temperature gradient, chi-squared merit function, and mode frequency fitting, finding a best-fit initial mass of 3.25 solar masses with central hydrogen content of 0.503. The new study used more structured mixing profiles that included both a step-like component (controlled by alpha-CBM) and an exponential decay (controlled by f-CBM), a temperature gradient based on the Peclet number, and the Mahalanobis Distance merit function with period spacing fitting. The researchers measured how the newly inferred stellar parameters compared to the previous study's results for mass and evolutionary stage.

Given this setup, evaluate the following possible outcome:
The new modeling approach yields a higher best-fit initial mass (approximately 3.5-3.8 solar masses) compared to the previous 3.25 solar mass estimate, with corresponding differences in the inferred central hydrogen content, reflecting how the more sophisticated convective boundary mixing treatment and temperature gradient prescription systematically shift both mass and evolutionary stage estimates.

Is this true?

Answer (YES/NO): NO